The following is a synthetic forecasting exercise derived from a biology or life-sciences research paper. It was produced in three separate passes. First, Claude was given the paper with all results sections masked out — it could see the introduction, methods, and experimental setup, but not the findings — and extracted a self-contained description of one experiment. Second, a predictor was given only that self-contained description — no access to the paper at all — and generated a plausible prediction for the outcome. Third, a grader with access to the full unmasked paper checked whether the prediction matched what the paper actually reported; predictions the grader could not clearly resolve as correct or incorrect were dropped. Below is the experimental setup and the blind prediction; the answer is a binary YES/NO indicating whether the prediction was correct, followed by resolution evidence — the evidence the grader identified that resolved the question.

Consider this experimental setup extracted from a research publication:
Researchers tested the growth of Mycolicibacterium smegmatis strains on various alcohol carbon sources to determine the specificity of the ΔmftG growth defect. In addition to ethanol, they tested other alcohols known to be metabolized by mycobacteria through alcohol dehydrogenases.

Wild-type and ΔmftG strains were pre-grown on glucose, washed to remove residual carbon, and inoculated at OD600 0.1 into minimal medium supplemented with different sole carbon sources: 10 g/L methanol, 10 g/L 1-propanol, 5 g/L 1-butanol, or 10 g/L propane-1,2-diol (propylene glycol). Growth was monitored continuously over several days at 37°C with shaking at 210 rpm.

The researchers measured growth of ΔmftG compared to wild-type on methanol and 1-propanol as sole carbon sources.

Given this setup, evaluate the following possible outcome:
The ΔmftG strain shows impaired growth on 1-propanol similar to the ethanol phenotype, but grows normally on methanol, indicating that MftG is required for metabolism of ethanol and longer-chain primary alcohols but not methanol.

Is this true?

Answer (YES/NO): NO